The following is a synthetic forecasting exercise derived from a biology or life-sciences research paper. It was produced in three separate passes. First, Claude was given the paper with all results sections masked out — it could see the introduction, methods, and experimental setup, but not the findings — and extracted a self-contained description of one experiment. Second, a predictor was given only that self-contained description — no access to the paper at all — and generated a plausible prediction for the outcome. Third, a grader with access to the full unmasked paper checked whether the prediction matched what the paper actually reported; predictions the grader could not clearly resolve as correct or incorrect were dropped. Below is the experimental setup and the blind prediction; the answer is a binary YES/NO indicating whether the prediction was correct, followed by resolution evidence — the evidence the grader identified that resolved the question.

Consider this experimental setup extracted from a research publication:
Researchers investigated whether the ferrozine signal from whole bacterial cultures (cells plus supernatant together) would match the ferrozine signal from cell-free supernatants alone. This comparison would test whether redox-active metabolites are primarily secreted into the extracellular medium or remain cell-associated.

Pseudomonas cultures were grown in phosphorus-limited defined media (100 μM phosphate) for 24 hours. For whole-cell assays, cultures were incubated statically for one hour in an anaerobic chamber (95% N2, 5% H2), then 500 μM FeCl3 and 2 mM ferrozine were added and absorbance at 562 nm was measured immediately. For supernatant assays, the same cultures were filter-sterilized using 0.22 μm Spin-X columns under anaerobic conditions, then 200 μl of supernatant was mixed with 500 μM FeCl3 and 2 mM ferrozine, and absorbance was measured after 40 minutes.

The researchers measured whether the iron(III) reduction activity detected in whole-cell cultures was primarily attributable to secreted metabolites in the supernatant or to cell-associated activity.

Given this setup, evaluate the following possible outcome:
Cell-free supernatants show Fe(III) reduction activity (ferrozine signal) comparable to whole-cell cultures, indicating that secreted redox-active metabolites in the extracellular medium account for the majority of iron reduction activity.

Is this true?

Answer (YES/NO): NO